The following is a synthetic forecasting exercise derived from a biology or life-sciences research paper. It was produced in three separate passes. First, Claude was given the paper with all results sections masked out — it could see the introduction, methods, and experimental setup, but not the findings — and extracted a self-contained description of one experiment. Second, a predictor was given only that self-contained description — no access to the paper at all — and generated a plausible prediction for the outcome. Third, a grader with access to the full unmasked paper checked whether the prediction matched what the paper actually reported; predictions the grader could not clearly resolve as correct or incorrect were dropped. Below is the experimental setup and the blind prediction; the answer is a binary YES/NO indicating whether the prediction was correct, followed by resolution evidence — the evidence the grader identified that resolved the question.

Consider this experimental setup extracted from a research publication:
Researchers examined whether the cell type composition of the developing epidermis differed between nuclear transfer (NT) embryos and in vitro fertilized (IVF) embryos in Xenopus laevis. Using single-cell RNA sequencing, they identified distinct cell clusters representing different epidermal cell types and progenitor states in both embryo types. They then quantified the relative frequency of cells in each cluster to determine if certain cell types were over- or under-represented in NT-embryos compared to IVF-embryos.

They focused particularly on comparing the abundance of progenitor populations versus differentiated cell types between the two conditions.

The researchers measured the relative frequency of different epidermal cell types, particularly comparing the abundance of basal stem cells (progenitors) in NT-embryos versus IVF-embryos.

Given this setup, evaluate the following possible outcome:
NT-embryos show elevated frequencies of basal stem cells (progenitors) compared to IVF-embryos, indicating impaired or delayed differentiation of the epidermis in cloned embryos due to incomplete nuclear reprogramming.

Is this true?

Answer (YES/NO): NO